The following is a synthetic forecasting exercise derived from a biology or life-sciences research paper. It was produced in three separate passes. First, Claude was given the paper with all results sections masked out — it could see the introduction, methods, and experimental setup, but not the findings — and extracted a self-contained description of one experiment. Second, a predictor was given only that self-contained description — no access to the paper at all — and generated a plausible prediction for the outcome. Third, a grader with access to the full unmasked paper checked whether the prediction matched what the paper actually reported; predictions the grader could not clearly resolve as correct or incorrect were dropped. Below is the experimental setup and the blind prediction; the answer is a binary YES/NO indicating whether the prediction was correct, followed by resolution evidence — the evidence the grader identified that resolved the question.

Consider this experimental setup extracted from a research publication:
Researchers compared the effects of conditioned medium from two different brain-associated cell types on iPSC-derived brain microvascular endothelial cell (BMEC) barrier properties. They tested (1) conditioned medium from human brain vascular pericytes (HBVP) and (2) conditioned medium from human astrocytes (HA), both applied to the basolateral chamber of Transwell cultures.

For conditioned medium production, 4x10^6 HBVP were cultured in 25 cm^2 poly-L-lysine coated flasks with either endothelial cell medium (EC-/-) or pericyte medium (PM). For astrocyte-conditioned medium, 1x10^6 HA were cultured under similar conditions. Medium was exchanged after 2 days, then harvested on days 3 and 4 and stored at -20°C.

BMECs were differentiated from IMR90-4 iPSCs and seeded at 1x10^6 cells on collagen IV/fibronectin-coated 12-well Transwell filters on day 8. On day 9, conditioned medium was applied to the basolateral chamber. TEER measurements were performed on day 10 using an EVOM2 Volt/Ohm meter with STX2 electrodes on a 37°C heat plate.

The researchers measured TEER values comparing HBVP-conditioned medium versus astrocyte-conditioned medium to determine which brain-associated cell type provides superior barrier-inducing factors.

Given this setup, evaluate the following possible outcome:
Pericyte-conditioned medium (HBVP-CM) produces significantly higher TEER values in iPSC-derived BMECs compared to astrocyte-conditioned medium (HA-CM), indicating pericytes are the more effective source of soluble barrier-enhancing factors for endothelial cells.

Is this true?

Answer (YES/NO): YES